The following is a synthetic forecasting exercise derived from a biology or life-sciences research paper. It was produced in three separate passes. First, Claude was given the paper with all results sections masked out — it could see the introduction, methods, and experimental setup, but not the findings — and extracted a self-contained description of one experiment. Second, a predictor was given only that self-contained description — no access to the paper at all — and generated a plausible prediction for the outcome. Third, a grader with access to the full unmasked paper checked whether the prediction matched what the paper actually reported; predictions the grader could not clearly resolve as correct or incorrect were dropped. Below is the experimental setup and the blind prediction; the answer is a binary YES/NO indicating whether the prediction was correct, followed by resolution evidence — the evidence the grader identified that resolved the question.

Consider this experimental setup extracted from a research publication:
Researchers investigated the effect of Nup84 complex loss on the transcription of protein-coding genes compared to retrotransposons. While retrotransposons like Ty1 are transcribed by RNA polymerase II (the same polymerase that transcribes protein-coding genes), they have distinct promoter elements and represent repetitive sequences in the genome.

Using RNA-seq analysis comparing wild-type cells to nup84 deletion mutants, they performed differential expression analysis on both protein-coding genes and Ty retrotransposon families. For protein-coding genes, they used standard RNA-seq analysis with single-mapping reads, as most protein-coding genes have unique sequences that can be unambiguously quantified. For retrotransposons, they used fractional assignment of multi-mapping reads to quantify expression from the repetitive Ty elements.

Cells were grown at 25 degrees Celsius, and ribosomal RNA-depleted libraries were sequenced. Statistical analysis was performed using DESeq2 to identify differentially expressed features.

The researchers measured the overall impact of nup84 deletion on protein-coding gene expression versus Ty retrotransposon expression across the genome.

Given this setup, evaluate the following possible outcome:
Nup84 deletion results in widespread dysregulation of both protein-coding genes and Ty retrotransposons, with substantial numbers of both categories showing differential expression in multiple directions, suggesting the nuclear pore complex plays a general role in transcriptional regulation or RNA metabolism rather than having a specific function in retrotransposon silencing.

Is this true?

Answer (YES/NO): NO